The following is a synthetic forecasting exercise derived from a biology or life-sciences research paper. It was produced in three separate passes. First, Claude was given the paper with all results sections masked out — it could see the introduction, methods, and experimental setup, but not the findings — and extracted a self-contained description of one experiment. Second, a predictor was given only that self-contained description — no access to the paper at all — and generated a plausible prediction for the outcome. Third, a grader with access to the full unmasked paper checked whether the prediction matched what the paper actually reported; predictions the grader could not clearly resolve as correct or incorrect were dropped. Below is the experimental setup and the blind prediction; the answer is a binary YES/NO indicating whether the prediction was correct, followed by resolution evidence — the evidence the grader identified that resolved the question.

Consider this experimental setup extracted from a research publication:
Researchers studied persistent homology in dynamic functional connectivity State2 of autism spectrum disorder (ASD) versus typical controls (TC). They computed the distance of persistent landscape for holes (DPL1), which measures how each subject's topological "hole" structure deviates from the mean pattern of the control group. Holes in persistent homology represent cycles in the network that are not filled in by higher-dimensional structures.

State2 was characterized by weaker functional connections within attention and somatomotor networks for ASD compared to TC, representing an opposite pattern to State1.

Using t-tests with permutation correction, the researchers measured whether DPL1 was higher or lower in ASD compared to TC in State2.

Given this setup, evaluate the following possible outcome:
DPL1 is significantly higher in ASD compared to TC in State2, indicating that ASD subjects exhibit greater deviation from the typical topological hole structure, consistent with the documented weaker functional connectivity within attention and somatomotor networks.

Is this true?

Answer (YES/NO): YES